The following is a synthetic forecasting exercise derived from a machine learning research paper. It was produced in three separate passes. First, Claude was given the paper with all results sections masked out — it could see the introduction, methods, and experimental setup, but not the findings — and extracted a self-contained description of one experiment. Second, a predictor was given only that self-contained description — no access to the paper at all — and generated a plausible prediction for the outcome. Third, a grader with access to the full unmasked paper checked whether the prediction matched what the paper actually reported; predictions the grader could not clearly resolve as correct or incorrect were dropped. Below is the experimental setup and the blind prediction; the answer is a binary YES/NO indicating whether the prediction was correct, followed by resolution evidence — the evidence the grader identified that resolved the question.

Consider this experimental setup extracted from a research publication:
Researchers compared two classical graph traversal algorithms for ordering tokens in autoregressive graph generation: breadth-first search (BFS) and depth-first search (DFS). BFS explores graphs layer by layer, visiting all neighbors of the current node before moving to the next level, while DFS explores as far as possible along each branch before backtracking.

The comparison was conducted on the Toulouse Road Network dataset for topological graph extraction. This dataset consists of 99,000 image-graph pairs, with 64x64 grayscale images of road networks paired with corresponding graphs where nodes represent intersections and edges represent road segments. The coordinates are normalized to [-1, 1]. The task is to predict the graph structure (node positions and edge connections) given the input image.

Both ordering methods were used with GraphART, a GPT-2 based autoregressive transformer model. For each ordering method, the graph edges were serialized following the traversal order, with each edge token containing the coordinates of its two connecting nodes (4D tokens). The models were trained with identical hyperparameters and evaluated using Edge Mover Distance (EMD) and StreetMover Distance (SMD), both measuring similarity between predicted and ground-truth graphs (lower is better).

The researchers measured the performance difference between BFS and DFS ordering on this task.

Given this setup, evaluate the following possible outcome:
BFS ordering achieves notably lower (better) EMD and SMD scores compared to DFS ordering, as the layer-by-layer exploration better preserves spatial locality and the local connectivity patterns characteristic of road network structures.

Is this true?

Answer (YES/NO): NO